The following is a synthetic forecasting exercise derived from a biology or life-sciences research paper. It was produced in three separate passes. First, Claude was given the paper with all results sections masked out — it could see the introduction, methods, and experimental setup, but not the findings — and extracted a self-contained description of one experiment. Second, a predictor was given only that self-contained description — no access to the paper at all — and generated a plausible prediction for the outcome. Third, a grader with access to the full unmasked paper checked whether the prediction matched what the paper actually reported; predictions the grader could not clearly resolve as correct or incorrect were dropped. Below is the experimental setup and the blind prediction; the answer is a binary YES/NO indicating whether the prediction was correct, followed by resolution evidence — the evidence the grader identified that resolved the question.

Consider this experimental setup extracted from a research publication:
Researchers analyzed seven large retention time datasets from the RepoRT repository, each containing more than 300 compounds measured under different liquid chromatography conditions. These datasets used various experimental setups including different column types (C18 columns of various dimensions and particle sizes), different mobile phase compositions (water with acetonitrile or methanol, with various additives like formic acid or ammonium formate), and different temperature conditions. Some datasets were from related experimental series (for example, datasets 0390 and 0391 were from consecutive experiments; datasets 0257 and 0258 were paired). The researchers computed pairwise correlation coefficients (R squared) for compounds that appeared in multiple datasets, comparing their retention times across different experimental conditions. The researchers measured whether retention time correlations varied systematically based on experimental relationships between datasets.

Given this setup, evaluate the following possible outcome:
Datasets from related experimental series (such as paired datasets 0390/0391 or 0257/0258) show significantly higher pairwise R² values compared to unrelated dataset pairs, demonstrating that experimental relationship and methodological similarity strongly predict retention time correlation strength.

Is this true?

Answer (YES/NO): YES